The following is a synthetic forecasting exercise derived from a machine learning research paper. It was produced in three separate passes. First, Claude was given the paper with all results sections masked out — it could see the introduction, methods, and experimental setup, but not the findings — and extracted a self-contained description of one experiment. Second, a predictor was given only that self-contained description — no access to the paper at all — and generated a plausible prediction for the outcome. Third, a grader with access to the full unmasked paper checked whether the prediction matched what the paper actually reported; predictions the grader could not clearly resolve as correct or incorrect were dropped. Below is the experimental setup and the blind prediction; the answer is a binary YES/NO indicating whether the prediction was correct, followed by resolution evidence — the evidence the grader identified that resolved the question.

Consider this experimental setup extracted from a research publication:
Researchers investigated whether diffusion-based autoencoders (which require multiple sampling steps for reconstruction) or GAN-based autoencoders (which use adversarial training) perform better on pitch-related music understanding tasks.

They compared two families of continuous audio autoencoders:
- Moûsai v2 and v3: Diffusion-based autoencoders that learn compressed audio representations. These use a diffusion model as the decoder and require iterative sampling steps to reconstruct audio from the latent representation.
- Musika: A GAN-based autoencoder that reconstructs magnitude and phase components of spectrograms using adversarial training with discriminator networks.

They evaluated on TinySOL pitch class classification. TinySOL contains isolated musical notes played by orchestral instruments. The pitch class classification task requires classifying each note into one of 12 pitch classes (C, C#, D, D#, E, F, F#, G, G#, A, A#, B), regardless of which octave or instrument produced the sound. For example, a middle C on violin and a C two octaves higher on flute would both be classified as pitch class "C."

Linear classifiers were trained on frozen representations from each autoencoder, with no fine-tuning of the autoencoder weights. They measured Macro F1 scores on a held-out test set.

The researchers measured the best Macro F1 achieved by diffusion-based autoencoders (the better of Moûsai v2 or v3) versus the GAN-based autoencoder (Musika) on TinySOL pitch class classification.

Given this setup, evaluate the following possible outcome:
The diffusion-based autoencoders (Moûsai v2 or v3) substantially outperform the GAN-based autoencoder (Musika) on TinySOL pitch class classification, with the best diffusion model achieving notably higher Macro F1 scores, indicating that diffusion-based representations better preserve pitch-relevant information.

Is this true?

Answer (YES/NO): NO